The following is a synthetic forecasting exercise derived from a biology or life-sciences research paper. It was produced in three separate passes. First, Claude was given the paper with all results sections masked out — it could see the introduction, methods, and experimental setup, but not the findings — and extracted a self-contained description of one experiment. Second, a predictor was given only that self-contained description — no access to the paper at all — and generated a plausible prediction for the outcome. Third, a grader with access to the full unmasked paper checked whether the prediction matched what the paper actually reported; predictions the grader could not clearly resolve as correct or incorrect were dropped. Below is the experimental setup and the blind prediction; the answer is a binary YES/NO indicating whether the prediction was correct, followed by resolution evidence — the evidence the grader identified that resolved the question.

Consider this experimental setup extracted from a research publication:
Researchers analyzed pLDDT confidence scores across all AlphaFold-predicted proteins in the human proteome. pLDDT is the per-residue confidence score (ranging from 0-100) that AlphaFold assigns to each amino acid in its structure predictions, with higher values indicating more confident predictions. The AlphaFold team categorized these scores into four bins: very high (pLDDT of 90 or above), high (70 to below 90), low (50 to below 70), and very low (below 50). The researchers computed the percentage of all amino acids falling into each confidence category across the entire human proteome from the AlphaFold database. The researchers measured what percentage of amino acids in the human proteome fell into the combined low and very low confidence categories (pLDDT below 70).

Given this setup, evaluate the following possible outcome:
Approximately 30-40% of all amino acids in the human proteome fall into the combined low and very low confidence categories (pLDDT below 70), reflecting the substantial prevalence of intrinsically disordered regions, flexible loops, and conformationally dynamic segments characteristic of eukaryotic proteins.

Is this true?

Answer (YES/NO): YES